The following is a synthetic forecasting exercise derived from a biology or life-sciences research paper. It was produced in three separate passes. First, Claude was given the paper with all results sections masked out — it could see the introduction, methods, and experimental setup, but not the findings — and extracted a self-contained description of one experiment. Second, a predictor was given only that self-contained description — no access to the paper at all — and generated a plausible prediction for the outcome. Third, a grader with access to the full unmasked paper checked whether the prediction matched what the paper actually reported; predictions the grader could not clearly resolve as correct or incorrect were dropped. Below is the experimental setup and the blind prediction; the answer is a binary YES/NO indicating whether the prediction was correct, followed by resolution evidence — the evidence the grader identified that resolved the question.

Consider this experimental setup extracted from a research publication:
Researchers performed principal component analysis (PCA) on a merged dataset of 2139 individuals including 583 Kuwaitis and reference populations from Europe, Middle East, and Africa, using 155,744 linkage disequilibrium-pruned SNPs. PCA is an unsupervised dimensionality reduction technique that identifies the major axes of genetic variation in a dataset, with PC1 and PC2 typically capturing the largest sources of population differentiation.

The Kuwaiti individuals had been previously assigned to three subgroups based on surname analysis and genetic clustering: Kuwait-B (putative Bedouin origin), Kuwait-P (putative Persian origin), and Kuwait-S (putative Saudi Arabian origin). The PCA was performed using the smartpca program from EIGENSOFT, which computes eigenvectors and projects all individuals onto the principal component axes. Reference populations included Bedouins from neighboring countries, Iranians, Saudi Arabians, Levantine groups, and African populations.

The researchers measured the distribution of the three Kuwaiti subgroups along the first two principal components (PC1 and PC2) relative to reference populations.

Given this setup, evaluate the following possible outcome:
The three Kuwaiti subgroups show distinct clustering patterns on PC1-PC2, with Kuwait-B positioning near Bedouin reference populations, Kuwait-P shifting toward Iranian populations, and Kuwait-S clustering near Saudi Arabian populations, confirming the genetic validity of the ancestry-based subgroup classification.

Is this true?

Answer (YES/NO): NO